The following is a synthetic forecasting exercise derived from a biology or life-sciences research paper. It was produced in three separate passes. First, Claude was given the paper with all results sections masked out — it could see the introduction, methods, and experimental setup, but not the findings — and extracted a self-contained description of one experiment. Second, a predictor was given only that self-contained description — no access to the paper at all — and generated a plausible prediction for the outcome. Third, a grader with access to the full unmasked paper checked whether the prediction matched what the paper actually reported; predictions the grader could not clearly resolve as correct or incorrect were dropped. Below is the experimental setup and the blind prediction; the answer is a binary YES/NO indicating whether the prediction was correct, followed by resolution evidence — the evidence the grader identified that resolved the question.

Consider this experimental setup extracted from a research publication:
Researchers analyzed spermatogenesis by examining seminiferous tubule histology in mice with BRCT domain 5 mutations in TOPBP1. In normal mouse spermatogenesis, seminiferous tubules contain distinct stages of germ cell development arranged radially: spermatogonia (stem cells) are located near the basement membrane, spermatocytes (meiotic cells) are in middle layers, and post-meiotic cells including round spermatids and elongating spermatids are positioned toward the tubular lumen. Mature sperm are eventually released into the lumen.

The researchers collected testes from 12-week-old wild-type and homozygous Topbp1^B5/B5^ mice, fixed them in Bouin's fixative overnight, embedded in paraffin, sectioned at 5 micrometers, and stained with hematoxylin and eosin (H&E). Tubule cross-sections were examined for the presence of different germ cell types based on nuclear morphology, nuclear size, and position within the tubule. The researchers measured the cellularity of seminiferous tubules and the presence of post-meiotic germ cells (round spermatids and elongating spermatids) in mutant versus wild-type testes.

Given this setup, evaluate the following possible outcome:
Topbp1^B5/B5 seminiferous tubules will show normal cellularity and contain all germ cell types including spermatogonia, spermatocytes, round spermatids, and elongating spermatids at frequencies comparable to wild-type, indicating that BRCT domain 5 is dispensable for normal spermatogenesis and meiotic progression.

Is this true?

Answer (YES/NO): NO